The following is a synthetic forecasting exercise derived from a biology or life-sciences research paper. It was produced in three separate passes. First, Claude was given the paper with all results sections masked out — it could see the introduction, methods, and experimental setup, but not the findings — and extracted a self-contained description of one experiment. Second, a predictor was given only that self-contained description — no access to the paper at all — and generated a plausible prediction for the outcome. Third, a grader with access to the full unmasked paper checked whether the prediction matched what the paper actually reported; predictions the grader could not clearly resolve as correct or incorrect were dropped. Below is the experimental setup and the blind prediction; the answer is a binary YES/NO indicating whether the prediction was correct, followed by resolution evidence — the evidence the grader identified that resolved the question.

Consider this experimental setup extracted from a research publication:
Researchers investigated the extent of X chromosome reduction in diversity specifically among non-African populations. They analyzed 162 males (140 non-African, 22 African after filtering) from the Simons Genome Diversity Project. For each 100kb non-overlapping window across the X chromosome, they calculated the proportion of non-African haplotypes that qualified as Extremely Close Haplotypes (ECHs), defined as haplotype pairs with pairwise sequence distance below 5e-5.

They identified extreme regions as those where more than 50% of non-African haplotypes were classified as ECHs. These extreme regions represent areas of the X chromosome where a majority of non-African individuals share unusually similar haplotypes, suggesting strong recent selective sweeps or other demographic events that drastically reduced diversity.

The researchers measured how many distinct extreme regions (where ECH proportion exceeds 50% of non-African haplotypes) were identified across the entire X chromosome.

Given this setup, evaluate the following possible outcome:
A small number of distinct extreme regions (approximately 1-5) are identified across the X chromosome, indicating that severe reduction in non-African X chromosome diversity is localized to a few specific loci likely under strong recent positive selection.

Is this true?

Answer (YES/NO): NO